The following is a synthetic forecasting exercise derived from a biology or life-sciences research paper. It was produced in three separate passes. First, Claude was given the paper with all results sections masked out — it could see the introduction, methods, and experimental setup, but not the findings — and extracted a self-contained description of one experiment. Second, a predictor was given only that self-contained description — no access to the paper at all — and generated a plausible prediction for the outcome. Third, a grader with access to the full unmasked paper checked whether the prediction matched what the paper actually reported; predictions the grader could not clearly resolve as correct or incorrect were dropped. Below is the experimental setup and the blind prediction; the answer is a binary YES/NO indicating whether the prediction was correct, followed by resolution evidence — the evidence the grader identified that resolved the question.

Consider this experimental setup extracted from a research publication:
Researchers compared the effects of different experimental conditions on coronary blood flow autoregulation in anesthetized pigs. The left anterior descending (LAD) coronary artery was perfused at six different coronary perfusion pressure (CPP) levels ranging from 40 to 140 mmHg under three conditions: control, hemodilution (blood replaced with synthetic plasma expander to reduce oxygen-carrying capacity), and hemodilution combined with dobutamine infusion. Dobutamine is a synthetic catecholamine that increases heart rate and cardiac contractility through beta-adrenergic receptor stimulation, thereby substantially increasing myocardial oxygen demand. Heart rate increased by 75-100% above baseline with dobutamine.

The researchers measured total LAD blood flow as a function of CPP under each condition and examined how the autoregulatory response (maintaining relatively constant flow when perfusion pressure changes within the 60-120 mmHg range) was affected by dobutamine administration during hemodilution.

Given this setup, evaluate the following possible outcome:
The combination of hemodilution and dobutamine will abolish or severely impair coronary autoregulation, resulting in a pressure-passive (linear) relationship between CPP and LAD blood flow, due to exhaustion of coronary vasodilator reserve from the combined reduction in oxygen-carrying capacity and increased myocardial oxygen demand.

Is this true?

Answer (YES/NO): YES